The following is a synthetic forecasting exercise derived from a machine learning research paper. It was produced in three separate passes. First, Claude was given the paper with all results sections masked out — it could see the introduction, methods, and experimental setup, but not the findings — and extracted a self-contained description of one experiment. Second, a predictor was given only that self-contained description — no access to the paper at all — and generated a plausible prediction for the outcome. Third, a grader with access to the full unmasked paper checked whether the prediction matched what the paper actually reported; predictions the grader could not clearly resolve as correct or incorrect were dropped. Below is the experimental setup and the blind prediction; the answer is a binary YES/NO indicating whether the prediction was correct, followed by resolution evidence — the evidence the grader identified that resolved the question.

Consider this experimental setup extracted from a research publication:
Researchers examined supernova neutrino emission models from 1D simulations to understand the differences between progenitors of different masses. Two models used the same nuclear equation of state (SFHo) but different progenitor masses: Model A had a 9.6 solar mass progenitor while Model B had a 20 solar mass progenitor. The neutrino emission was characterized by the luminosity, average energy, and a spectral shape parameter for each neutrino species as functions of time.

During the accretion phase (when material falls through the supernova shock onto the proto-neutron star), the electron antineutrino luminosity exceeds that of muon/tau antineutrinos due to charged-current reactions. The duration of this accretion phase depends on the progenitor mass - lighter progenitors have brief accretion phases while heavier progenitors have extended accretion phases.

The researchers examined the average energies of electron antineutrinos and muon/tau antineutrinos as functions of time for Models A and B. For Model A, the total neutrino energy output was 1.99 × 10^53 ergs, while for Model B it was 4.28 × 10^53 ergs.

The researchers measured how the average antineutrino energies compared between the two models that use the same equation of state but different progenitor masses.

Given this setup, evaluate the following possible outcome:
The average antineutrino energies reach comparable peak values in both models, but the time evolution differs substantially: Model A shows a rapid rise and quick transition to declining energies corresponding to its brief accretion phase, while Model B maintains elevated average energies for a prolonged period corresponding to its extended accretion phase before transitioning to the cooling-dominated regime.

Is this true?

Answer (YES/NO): NO